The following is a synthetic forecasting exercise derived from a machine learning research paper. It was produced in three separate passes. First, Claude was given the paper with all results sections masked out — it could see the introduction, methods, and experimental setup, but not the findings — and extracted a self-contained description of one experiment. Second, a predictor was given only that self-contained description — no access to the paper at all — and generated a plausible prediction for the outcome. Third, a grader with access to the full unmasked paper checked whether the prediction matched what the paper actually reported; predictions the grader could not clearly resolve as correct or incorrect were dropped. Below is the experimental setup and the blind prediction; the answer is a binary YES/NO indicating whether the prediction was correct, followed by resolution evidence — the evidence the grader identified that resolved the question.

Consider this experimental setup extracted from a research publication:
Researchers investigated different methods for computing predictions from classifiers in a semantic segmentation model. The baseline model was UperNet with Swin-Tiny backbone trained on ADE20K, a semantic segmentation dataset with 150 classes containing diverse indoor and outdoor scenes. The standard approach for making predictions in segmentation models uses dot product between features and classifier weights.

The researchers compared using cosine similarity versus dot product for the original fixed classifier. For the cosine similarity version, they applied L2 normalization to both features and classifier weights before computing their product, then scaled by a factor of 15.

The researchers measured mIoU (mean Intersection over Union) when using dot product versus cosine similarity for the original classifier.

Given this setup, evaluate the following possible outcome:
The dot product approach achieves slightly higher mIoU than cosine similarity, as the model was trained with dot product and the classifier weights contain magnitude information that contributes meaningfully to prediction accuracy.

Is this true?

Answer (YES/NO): YES